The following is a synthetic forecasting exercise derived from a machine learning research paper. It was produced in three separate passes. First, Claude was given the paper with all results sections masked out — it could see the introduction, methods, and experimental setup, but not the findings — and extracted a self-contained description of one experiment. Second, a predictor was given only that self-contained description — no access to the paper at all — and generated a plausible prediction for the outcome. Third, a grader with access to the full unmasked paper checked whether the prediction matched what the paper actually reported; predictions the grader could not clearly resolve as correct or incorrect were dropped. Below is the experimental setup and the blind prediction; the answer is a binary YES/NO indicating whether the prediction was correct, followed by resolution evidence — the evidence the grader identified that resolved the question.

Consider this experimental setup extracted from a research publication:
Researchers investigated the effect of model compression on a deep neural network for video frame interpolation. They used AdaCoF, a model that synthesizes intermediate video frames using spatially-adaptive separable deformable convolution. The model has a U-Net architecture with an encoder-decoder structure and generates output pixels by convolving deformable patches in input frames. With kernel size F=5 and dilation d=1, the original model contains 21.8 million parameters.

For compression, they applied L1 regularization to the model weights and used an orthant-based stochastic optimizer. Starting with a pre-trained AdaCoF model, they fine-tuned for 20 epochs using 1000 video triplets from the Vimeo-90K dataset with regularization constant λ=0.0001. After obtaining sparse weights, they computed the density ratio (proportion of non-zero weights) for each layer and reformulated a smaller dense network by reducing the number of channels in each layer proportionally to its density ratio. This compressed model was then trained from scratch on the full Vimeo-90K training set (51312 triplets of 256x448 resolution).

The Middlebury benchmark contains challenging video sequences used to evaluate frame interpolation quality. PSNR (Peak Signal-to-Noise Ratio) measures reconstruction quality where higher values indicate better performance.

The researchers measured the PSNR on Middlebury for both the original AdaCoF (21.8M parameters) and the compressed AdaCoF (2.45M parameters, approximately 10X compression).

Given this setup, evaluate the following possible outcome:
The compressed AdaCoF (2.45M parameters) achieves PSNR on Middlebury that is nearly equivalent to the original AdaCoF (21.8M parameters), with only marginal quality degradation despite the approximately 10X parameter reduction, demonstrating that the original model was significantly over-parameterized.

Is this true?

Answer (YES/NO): YES